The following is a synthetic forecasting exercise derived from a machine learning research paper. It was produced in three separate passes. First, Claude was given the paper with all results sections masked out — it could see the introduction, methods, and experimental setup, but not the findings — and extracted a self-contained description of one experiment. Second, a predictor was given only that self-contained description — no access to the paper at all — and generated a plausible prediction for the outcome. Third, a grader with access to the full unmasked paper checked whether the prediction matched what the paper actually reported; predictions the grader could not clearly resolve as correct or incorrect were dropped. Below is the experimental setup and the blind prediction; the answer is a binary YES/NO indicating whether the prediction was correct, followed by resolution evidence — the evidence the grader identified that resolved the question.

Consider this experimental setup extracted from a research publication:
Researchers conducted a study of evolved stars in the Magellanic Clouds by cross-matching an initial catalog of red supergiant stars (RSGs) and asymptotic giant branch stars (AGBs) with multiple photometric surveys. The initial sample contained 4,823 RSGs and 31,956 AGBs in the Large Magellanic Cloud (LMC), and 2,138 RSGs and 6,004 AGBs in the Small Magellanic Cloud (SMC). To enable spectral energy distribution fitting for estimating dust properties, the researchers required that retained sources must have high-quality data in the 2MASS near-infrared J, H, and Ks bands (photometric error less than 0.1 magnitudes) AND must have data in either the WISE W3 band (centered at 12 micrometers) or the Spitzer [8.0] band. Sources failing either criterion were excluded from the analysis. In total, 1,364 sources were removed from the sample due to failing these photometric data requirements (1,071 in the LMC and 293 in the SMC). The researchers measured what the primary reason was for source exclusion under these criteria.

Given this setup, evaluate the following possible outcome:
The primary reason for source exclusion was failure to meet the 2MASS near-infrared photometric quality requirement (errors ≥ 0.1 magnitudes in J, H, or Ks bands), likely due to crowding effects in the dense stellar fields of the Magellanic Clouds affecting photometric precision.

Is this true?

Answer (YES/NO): NO